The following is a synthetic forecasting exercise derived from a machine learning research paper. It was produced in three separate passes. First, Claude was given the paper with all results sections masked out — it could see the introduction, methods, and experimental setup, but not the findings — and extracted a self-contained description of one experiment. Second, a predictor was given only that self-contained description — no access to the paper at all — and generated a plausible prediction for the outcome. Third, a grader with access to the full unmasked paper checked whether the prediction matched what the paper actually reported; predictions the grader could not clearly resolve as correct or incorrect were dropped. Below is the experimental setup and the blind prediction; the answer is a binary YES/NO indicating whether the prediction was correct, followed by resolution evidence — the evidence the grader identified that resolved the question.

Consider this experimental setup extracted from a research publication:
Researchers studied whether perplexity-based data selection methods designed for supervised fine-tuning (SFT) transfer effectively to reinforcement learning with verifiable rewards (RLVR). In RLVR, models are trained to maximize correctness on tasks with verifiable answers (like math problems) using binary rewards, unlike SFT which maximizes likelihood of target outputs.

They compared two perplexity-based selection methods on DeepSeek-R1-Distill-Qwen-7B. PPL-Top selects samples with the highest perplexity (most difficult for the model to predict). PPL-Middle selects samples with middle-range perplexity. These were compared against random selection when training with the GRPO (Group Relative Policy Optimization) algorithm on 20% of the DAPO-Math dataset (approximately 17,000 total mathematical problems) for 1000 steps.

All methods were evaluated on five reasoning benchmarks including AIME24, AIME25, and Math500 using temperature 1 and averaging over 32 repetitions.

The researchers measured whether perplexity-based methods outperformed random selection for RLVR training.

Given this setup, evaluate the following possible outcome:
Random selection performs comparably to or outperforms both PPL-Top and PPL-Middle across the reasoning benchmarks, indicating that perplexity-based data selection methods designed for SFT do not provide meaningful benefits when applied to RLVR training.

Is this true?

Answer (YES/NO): YES